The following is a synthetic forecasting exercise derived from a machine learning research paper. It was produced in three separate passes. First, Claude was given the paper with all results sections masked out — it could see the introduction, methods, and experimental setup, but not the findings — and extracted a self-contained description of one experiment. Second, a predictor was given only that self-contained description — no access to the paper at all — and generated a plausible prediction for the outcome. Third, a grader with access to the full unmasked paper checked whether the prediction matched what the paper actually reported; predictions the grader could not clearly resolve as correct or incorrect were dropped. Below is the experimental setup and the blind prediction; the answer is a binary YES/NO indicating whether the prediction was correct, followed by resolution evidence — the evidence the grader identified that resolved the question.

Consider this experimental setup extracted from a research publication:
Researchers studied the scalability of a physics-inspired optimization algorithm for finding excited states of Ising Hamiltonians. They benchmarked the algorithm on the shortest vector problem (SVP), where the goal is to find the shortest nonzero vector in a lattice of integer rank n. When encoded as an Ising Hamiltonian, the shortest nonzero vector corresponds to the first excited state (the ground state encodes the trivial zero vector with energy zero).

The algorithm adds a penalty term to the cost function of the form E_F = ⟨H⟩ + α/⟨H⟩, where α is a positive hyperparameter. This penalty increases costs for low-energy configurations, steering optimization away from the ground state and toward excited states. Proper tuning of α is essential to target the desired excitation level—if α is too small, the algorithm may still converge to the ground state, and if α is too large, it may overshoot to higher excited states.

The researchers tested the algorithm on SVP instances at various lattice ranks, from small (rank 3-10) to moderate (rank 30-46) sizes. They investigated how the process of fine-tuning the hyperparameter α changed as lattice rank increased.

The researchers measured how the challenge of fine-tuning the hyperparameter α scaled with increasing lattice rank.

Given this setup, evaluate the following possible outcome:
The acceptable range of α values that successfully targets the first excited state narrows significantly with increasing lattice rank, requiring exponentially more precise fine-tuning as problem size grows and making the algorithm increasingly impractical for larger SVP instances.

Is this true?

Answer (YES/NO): NO